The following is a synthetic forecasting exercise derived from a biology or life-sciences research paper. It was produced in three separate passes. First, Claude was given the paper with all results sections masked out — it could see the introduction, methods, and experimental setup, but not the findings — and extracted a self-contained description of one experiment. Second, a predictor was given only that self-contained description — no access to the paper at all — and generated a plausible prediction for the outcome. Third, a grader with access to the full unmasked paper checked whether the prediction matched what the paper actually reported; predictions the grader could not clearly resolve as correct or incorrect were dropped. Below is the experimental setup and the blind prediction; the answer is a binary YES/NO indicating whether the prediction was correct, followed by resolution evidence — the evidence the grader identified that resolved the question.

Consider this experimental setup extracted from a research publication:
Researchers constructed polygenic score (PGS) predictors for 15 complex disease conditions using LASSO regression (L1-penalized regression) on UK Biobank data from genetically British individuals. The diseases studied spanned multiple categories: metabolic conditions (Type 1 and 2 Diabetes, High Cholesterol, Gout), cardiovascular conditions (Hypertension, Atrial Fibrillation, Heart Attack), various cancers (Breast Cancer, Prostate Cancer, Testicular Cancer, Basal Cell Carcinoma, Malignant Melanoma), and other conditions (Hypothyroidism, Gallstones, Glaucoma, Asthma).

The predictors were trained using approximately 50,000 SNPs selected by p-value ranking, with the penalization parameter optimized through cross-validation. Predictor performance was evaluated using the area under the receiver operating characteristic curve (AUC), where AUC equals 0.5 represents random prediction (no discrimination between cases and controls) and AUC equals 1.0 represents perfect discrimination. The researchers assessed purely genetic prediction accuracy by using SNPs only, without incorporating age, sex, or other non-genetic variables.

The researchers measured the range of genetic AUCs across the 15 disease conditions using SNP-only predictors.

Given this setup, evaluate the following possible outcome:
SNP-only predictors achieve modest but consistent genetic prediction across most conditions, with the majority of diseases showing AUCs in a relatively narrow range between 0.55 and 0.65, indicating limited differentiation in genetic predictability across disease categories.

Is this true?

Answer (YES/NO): NO